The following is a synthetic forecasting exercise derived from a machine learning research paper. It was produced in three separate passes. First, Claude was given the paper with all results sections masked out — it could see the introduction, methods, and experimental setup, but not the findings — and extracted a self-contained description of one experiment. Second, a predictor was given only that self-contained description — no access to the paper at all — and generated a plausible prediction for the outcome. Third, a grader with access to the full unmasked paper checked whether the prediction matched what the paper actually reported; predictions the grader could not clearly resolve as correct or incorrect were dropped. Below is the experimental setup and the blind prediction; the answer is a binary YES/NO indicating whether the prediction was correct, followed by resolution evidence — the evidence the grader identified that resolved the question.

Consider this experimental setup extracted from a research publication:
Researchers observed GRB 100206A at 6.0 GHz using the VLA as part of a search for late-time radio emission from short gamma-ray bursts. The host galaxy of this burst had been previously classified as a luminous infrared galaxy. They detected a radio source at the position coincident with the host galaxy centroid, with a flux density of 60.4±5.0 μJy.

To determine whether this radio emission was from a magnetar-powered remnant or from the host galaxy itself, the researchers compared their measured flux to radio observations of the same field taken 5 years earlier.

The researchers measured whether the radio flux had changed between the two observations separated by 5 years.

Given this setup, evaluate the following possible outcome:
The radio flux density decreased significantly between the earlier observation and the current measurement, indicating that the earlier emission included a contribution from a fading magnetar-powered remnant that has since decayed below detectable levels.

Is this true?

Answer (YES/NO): NO